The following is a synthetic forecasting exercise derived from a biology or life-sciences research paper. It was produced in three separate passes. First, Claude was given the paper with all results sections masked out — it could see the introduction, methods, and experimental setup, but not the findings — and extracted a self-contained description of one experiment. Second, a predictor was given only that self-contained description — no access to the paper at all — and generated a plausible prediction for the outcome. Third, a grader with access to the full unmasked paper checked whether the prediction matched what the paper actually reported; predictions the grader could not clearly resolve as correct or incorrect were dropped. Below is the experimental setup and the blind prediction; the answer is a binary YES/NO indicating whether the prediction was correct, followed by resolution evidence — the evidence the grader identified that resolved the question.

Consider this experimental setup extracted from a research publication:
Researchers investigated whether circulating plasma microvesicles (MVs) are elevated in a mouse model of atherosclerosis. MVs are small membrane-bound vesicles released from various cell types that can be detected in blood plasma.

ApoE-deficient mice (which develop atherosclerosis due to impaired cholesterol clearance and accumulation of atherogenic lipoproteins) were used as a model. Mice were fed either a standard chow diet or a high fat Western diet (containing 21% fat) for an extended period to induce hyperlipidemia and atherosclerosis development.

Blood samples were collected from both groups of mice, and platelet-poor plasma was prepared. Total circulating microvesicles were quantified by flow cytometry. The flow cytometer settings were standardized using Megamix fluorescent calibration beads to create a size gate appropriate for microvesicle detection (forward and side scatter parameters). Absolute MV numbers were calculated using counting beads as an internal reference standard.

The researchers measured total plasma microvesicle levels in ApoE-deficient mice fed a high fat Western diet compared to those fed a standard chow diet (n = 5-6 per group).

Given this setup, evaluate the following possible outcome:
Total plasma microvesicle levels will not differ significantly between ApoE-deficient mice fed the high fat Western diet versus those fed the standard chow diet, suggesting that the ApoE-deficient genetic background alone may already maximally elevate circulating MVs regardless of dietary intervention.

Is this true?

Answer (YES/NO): NO